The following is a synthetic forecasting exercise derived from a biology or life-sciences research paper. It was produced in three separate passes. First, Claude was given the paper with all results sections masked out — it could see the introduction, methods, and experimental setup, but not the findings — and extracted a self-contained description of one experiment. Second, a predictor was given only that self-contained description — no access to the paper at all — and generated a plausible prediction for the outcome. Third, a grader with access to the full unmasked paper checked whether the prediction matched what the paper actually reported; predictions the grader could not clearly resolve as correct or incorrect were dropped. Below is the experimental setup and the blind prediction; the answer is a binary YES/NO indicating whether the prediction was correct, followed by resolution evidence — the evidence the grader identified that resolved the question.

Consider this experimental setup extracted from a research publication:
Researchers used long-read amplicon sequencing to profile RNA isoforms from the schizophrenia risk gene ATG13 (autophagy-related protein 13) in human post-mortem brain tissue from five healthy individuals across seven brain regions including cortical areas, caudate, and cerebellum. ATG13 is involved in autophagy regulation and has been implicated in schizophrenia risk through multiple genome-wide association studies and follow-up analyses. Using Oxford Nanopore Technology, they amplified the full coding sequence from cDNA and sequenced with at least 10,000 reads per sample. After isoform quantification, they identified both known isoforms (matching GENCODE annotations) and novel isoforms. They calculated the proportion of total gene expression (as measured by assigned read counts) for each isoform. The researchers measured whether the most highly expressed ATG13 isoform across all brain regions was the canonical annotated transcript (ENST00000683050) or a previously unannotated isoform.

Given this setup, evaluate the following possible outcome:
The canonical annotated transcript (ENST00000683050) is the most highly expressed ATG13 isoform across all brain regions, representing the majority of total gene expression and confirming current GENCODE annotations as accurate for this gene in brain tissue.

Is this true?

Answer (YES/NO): NO